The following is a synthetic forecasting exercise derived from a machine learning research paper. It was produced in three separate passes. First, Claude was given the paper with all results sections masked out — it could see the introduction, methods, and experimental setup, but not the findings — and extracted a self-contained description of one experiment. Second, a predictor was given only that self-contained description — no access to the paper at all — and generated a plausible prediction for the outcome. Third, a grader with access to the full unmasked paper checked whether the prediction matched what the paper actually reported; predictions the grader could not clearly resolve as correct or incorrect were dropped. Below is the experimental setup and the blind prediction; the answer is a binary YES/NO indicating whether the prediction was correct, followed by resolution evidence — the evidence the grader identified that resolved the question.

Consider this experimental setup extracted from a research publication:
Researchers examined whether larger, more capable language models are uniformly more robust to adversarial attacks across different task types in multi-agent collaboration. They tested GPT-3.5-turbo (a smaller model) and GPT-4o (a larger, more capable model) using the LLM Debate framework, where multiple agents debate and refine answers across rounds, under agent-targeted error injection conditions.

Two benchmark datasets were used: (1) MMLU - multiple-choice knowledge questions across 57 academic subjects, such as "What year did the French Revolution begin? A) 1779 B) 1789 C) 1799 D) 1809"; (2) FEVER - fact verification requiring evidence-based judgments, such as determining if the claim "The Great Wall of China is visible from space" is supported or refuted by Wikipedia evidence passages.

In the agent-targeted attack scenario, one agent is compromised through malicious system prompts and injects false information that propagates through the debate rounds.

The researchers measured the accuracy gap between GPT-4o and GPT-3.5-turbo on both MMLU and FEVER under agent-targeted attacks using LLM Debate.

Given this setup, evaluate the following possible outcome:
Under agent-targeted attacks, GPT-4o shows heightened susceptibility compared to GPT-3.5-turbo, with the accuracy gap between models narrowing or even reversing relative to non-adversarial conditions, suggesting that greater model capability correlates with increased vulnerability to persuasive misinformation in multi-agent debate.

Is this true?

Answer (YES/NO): NO